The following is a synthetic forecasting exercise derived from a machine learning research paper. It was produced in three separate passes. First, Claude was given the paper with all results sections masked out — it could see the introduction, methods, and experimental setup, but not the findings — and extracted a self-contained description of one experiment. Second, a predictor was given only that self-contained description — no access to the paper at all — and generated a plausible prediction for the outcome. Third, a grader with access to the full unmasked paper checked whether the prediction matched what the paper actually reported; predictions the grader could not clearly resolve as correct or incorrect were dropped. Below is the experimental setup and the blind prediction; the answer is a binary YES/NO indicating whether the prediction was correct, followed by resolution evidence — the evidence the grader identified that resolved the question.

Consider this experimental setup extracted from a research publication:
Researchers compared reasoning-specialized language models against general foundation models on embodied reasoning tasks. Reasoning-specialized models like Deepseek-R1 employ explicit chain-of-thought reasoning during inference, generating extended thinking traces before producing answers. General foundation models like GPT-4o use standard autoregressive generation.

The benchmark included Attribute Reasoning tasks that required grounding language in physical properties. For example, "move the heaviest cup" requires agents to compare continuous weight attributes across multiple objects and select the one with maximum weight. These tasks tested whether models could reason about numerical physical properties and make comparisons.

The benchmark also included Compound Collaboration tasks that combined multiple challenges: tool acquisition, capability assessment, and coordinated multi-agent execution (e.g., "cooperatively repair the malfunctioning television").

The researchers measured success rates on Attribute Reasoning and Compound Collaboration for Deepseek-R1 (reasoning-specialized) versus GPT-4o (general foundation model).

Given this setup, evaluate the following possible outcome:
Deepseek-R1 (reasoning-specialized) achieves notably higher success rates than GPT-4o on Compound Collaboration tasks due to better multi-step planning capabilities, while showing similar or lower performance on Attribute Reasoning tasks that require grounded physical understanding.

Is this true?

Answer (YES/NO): YES